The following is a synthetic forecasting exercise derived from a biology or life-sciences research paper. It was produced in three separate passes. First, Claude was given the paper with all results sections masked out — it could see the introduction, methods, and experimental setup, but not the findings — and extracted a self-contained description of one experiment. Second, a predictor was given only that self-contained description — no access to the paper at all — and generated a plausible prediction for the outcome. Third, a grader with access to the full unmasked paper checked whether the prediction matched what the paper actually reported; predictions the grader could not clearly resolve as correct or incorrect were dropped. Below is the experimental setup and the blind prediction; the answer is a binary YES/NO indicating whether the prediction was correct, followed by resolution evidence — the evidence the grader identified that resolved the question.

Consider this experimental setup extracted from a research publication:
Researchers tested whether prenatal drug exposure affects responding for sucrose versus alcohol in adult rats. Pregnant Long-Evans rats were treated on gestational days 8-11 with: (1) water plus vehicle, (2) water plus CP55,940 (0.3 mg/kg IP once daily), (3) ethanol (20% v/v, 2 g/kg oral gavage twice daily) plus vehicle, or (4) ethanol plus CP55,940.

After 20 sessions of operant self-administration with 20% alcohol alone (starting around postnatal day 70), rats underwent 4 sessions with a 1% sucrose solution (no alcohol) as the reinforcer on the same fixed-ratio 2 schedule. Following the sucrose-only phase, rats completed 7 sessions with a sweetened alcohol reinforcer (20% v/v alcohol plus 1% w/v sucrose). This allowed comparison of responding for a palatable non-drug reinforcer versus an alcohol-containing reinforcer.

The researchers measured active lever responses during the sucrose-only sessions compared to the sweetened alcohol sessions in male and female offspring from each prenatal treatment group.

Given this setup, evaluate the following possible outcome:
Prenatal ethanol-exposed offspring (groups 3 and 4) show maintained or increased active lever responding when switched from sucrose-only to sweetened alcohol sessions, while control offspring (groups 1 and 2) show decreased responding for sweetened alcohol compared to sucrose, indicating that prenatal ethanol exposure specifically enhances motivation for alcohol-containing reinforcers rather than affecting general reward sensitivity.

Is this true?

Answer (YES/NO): NO